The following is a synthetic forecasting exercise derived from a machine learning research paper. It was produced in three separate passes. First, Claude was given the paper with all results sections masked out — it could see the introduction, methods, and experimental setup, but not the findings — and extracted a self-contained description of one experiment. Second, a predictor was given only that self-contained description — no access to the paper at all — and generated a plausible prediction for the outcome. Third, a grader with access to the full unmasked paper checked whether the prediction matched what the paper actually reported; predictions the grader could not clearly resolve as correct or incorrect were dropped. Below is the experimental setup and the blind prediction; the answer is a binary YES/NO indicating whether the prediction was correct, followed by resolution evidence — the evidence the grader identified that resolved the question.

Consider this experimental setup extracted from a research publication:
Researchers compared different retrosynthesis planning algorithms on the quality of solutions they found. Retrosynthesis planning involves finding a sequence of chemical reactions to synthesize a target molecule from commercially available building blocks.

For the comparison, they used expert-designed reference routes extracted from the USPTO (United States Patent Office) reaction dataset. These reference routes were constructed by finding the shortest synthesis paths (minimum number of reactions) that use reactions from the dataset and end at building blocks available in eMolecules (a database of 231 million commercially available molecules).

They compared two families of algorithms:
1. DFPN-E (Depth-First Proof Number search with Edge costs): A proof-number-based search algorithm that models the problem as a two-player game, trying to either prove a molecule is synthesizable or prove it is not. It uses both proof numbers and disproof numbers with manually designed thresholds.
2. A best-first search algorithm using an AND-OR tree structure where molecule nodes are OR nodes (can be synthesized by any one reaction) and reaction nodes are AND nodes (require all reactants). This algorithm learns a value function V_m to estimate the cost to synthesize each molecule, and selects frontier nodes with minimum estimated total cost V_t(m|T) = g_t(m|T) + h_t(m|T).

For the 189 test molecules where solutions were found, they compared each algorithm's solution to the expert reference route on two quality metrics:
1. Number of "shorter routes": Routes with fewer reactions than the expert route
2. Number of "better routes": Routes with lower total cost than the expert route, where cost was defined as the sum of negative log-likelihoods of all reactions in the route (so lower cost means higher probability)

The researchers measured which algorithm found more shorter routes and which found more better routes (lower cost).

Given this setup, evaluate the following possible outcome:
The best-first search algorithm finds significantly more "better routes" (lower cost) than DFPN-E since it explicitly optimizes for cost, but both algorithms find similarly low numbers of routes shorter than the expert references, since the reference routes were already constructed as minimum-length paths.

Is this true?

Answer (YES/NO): YES